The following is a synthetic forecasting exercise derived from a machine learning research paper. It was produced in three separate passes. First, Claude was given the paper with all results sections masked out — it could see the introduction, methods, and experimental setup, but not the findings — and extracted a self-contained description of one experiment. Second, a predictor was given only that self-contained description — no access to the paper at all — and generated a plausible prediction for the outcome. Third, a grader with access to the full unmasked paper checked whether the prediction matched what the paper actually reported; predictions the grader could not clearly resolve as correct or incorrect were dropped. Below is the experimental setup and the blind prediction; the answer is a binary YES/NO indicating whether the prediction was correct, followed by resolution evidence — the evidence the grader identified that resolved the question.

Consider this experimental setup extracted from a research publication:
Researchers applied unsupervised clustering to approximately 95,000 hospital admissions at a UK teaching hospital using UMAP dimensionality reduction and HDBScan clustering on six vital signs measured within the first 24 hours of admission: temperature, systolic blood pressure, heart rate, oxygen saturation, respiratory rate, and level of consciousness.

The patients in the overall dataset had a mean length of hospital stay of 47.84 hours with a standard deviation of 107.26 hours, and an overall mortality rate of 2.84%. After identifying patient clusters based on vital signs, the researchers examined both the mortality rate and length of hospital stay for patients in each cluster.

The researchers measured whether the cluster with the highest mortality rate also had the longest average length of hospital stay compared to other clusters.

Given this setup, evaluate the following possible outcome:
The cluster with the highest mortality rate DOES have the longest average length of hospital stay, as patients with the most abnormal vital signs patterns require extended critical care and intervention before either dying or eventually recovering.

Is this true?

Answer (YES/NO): YES